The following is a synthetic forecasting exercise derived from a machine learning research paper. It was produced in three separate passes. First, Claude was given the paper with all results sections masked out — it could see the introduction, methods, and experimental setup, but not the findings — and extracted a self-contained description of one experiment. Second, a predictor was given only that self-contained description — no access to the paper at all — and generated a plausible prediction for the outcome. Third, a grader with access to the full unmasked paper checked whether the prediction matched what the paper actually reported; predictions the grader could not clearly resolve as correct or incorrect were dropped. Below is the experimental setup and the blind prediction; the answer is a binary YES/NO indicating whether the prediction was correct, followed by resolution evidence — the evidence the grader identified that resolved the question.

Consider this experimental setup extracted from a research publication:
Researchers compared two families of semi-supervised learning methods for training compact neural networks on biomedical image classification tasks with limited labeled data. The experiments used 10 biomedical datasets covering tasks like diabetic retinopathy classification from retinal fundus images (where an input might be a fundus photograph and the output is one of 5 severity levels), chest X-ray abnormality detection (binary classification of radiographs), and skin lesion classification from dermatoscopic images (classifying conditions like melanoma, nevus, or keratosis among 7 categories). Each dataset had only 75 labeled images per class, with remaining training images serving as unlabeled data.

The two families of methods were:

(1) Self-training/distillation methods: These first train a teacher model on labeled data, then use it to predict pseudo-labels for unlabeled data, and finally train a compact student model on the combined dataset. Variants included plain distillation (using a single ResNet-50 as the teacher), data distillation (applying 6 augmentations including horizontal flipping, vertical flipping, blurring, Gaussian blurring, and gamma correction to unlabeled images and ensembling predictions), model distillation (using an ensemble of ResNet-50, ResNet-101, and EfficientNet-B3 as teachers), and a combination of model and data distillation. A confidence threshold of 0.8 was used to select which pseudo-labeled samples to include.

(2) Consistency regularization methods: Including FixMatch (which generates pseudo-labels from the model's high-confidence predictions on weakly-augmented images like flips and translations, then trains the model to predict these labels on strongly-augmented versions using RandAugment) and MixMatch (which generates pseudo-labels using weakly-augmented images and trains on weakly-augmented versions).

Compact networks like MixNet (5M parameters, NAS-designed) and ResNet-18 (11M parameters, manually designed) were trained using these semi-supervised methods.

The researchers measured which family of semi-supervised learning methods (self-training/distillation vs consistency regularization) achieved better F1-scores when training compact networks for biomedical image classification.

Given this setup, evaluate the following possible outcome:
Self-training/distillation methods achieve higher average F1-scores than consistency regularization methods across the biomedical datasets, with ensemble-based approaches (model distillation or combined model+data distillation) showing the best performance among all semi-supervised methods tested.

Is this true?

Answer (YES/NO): NO